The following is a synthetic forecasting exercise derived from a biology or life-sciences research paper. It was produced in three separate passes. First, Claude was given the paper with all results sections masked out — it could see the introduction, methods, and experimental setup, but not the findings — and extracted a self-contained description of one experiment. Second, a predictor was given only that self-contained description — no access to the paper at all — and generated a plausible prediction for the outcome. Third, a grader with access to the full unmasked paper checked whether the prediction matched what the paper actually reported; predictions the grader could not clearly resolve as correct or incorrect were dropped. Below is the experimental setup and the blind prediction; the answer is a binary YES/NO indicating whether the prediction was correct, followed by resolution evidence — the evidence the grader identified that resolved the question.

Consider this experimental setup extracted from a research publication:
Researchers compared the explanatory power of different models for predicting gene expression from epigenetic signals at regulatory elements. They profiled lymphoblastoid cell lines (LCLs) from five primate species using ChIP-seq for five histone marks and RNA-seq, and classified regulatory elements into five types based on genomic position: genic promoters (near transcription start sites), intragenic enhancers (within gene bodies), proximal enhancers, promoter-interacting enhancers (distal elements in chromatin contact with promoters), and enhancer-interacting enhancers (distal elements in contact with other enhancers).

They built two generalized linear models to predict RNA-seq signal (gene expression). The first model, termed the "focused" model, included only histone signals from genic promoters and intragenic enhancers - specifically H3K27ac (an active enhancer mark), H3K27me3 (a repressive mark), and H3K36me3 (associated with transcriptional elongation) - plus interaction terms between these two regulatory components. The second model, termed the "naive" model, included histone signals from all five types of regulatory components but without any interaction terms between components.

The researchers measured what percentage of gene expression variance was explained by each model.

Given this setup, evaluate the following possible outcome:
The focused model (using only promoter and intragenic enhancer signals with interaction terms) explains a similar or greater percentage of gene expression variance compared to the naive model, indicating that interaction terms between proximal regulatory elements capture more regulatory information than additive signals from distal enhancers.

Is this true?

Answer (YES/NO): YES